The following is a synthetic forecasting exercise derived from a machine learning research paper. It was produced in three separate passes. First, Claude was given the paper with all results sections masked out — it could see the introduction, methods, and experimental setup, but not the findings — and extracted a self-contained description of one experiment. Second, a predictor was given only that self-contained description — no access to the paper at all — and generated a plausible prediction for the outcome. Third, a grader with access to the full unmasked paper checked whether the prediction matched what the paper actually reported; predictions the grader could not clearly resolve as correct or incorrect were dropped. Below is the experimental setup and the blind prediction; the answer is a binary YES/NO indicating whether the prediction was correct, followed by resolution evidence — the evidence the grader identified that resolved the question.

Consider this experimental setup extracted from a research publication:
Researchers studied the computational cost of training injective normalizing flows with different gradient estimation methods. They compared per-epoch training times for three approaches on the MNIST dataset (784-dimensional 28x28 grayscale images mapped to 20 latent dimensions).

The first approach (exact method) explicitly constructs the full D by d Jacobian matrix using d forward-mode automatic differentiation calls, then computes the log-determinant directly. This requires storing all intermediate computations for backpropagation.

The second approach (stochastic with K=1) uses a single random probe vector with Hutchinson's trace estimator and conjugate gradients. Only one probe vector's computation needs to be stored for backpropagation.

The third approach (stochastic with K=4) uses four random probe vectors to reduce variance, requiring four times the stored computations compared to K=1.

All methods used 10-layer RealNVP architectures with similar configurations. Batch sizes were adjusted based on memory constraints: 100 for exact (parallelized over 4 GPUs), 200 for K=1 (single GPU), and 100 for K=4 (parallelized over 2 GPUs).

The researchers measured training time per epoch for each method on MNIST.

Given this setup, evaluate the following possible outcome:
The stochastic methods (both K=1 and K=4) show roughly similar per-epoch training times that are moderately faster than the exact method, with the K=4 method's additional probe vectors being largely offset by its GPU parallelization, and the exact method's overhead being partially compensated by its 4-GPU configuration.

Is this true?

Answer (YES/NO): NO